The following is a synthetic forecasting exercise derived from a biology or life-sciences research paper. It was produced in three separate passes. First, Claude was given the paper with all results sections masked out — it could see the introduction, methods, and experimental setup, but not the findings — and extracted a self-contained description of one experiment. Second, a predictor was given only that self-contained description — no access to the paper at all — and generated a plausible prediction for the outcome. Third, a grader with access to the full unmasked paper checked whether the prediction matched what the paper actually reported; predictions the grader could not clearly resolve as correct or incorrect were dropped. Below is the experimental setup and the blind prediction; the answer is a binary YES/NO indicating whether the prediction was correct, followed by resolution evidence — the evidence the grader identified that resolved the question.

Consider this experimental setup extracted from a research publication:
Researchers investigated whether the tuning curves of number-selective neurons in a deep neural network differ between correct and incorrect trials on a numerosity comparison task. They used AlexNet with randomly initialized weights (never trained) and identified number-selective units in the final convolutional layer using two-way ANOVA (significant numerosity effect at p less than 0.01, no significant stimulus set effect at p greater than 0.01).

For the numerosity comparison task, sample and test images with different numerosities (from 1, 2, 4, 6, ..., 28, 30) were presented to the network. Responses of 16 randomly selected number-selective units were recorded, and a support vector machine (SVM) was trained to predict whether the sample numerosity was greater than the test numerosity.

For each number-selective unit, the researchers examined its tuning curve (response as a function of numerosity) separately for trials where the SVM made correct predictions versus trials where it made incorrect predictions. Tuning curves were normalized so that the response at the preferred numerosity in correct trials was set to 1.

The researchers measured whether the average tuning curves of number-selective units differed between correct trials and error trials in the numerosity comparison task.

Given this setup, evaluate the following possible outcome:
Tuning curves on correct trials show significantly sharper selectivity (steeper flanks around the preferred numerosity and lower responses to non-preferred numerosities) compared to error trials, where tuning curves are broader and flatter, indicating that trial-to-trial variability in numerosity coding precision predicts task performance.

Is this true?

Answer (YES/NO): NO